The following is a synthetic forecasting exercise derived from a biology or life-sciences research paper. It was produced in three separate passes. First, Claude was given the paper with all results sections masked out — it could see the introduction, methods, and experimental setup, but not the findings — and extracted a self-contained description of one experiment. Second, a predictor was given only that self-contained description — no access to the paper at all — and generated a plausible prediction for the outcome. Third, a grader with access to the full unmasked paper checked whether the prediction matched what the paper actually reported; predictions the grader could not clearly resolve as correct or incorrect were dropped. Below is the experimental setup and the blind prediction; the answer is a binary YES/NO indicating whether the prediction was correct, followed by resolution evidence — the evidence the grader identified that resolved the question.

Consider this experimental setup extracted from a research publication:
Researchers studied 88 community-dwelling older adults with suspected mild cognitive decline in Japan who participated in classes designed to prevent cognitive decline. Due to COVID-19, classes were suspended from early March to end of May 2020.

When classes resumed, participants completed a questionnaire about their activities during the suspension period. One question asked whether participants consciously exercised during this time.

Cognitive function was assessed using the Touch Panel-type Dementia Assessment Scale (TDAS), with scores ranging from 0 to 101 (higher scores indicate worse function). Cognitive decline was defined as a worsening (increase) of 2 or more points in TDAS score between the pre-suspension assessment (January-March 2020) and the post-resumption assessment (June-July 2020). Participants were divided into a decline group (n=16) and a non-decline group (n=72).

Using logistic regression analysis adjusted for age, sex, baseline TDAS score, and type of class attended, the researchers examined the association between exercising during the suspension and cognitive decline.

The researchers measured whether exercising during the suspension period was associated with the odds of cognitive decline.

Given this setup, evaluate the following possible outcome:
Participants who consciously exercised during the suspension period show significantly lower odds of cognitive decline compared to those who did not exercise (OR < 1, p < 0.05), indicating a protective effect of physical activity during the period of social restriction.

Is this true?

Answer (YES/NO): NO